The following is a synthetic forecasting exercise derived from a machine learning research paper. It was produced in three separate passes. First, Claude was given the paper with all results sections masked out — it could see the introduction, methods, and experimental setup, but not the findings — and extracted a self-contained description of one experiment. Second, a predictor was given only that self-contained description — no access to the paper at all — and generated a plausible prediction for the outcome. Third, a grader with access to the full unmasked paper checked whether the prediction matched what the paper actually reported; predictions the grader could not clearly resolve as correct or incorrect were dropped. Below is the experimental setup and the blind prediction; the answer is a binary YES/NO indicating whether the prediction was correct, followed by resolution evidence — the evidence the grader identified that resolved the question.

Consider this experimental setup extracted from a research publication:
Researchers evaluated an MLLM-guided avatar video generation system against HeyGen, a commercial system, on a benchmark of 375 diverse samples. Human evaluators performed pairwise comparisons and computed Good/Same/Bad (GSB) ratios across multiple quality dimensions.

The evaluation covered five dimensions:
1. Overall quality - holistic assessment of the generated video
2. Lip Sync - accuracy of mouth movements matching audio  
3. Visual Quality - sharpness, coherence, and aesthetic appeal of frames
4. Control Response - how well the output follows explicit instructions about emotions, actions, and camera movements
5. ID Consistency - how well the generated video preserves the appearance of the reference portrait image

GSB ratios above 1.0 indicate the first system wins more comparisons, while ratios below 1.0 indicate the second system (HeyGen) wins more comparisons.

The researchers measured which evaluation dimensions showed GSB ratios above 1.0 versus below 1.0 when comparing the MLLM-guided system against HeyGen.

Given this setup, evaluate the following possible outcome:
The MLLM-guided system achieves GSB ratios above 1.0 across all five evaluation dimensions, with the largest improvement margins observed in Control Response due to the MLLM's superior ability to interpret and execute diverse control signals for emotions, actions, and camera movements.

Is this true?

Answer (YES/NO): NO